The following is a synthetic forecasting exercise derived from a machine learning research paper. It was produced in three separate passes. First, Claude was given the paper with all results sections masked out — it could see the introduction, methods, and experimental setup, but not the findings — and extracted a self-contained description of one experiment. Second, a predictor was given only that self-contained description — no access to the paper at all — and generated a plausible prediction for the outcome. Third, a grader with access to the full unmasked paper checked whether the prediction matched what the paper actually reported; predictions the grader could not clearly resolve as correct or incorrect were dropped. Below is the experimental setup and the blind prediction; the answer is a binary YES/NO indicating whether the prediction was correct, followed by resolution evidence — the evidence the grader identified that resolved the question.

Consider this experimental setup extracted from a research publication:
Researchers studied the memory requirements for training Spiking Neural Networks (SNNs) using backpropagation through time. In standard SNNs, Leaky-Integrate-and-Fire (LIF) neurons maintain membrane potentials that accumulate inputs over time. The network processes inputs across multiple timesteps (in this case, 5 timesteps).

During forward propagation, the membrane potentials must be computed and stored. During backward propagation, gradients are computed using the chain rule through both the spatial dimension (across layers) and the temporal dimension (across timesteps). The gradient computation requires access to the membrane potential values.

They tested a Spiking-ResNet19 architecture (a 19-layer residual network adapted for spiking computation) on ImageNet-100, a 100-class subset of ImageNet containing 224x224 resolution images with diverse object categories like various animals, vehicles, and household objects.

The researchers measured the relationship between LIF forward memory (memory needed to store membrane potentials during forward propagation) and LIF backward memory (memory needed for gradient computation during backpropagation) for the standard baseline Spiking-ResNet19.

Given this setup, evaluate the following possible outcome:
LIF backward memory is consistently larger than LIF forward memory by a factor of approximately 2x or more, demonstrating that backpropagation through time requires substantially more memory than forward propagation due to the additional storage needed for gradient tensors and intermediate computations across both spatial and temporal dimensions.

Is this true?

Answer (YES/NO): YES